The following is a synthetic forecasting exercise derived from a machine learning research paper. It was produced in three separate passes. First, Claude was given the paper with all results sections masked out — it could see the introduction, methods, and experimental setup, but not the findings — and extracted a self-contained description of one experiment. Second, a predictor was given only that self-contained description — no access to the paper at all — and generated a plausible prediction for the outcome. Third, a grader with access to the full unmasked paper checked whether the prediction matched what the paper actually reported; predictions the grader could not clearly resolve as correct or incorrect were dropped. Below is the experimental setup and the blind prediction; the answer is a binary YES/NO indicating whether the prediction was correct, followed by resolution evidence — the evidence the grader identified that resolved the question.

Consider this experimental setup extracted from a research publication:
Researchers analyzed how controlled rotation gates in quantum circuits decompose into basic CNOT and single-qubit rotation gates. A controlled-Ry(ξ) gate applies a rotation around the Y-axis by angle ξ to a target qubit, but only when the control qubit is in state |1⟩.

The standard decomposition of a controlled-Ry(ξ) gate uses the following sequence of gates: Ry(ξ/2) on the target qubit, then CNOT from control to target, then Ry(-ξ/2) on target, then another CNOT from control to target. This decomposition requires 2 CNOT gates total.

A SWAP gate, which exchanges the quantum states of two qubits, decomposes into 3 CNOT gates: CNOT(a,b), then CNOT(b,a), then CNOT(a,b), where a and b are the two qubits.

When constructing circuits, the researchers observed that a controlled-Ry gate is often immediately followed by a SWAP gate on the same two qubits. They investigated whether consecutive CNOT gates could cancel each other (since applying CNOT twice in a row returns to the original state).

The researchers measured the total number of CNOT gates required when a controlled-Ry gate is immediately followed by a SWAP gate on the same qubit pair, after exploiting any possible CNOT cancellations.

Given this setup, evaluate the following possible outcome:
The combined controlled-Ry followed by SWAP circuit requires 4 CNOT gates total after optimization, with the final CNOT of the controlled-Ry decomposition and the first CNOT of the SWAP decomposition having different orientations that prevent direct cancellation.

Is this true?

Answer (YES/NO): NO